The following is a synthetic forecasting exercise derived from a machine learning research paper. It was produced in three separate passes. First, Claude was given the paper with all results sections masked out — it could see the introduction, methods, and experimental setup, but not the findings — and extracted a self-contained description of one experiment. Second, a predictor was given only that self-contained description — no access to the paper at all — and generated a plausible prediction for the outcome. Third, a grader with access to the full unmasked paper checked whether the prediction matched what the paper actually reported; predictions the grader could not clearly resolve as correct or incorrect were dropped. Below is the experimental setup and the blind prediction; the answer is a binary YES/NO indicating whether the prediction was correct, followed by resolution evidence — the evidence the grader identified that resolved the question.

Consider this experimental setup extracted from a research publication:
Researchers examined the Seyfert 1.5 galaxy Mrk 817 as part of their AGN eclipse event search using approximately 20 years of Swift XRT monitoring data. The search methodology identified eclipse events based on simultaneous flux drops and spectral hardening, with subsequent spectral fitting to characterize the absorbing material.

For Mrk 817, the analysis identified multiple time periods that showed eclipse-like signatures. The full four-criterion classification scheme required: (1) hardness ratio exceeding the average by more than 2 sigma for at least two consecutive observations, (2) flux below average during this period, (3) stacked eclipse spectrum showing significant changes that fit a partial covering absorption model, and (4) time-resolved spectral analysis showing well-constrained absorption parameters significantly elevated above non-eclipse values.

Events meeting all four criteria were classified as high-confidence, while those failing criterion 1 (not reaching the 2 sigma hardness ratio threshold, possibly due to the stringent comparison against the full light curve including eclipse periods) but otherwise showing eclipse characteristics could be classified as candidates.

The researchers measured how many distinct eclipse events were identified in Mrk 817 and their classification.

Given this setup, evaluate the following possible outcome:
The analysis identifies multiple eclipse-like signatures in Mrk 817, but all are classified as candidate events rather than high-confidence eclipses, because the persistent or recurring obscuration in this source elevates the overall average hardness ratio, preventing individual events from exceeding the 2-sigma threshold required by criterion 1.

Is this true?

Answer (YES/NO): NO